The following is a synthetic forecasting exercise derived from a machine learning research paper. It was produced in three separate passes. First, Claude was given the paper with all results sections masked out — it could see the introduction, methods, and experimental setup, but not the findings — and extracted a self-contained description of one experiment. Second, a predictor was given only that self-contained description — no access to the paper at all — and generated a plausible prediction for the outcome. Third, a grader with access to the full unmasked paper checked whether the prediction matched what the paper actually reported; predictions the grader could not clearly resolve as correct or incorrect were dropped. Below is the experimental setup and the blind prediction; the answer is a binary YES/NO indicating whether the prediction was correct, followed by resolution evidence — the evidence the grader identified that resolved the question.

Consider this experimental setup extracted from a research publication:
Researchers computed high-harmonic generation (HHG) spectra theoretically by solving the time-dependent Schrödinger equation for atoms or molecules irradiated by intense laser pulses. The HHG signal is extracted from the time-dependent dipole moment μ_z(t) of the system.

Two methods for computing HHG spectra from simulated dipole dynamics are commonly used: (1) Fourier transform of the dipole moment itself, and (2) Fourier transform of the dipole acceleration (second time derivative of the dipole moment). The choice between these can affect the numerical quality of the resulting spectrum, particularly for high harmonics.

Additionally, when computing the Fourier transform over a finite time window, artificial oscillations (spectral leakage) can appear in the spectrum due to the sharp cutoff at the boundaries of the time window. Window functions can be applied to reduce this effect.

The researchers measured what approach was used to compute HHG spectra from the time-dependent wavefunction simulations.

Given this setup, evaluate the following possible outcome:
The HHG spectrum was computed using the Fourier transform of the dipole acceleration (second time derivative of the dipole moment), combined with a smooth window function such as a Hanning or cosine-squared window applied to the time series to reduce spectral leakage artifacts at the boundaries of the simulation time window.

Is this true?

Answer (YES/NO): YES